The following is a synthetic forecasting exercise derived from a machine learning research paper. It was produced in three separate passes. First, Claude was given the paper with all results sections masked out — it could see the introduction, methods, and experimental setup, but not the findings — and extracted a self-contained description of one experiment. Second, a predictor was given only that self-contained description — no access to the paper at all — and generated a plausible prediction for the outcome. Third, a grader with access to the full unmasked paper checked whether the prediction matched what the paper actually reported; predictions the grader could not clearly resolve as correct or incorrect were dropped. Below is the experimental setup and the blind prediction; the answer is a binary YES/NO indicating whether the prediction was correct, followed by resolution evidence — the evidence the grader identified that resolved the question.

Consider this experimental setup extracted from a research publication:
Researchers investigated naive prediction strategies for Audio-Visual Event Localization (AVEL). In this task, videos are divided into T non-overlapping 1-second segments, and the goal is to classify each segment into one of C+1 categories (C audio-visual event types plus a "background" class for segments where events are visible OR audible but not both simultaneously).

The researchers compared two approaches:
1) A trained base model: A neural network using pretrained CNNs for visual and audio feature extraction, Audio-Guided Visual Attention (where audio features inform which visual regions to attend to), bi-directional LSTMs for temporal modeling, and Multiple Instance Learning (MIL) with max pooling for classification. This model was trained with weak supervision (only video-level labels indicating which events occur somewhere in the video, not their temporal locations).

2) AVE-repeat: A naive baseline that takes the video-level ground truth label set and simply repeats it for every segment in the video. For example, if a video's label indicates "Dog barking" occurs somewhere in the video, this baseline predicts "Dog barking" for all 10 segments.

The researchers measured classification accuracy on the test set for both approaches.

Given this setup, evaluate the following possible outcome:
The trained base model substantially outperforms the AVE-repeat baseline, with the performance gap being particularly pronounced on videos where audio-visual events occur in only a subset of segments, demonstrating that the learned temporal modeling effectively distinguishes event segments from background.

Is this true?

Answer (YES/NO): NO